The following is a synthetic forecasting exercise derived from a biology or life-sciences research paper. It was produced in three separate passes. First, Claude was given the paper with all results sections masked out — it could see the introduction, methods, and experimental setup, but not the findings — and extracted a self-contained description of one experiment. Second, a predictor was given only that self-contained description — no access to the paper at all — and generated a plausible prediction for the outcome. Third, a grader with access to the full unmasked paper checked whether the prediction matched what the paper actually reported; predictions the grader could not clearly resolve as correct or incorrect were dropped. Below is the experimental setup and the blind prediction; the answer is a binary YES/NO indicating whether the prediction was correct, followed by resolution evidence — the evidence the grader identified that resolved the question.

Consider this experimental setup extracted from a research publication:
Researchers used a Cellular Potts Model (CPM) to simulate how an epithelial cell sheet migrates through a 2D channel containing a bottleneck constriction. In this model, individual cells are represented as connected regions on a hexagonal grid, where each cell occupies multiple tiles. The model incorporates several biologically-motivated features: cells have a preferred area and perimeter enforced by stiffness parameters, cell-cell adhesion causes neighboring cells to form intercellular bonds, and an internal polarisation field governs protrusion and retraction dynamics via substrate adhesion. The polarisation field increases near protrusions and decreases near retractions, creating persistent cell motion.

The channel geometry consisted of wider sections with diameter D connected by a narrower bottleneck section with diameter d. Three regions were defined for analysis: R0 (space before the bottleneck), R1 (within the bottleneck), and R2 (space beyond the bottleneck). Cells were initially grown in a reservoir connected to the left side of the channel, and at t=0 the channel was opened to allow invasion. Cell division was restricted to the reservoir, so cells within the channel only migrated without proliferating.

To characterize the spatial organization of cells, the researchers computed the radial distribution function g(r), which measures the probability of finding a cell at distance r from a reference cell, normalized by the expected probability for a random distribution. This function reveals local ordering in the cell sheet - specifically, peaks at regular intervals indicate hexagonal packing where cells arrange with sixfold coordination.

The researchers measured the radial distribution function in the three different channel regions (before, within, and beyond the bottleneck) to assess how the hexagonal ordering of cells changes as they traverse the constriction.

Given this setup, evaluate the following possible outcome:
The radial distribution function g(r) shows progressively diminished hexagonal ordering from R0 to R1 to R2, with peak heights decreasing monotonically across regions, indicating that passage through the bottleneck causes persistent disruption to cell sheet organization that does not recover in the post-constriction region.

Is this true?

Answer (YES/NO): NO